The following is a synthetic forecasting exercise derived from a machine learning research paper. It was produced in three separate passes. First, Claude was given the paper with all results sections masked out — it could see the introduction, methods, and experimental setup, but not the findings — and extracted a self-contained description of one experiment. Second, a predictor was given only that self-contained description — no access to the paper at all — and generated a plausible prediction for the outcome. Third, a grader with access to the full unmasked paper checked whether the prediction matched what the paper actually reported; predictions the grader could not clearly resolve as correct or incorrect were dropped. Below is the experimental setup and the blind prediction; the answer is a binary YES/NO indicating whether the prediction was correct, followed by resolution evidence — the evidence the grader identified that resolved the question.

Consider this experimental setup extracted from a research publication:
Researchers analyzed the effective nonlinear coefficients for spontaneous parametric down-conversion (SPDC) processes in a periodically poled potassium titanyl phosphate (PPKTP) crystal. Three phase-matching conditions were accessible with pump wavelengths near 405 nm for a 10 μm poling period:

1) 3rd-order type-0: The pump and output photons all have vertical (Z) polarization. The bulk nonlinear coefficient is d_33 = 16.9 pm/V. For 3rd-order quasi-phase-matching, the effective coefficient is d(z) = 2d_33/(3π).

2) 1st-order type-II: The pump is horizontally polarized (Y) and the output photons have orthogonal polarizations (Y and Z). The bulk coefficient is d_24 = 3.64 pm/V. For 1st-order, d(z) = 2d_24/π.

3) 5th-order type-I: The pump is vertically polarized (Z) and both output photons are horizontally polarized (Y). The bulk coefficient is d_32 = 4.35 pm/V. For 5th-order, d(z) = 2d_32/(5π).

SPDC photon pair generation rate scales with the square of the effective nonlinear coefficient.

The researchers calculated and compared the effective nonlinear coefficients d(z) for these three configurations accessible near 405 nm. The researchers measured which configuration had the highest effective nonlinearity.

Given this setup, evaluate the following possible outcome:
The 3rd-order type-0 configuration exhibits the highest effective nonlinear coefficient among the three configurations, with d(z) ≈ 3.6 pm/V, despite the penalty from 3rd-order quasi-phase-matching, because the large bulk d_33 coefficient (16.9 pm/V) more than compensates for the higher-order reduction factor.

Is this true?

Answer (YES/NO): YES